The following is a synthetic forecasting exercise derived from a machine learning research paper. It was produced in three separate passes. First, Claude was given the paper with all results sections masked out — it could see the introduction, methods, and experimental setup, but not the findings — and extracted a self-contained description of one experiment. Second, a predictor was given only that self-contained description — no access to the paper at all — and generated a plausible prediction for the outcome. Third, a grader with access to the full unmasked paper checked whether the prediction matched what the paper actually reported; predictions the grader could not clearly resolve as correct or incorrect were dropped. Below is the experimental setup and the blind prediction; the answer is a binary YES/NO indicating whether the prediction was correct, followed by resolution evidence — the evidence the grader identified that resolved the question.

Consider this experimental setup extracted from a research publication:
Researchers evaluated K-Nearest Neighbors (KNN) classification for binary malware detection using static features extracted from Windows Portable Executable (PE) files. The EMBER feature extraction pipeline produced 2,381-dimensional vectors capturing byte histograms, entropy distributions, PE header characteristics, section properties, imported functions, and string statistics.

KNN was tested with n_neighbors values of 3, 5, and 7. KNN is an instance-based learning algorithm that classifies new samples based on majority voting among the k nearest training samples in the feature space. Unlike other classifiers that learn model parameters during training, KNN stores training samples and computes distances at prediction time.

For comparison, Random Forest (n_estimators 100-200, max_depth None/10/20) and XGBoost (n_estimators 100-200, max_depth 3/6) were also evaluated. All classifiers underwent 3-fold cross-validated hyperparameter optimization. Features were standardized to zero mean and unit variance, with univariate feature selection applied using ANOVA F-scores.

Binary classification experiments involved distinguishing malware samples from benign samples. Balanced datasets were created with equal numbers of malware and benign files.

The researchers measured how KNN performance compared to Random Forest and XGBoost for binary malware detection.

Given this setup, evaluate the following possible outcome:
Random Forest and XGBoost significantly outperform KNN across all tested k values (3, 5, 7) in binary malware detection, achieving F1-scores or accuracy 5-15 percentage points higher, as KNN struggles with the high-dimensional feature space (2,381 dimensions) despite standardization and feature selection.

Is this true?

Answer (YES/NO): NO